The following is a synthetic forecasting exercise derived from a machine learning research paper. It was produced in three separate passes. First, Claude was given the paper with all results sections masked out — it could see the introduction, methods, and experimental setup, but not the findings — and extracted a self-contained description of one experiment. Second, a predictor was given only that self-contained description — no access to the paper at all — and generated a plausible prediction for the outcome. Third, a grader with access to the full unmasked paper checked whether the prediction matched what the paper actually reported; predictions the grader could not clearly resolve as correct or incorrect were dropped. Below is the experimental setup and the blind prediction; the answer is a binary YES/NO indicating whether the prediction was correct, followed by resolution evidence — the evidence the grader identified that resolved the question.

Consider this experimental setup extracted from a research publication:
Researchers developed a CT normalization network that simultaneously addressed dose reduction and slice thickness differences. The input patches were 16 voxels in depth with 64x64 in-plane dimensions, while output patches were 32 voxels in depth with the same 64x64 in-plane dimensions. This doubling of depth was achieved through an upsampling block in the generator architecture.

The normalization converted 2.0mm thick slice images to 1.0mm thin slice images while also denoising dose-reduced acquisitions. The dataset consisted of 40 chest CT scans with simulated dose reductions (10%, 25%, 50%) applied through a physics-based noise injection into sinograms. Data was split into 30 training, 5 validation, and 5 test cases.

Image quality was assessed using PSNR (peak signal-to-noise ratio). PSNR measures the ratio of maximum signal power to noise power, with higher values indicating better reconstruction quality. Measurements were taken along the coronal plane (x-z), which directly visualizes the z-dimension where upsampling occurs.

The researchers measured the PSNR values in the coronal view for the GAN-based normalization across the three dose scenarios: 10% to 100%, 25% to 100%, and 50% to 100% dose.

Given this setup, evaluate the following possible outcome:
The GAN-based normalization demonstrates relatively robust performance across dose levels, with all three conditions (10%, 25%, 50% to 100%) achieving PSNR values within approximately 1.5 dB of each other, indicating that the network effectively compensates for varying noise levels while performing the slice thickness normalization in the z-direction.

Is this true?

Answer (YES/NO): YES